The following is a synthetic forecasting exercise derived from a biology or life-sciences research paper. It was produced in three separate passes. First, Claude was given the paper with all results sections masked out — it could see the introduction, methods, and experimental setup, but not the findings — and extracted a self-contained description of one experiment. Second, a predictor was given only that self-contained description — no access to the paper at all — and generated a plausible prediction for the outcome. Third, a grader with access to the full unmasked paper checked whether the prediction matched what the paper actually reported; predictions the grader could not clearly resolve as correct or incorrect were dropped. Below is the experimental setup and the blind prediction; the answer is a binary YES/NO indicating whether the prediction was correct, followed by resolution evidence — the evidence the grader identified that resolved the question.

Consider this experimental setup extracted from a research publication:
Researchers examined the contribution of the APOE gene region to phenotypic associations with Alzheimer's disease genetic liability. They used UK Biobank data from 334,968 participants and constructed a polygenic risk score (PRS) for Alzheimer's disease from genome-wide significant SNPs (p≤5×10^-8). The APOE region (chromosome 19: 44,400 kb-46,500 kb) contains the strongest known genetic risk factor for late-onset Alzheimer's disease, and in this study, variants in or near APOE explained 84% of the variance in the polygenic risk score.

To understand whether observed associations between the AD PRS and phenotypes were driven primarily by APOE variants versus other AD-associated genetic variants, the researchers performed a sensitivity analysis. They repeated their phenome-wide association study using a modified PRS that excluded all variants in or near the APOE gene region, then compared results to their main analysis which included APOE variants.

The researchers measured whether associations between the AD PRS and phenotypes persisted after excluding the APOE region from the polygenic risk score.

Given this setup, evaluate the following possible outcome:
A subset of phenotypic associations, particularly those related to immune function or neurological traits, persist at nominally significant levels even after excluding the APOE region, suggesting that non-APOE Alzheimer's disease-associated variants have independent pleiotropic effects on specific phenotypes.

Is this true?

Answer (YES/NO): YES